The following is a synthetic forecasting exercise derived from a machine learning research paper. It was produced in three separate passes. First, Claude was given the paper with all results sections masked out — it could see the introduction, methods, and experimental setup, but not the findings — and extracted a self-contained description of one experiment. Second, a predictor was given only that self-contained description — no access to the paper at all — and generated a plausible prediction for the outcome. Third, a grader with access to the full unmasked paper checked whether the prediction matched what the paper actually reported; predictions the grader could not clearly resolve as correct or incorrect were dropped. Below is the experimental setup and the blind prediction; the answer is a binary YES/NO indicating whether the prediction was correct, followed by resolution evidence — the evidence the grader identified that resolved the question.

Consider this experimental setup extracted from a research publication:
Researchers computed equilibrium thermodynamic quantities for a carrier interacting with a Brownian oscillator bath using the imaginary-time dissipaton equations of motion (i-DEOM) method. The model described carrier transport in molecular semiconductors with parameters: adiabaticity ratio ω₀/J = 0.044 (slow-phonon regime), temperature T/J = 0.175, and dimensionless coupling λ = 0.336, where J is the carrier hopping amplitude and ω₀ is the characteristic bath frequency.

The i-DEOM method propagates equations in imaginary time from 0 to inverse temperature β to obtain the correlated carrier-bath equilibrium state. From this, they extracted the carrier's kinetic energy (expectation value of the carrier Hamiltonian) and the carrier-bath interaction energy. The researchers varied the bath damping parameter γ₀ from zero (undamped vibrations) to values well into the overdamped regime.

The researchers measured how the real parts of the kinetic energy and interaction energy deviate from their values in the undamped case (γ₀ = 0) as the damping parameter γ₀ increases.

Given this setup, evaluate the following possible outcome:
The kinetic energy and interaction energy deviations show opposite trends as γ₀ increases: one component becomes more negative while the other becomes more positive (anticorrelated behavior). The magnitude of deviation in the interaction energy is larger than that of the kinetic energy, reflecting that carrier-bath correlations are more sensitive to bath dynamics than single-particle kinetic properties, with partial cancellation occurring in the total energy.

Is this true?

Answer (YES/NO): NO